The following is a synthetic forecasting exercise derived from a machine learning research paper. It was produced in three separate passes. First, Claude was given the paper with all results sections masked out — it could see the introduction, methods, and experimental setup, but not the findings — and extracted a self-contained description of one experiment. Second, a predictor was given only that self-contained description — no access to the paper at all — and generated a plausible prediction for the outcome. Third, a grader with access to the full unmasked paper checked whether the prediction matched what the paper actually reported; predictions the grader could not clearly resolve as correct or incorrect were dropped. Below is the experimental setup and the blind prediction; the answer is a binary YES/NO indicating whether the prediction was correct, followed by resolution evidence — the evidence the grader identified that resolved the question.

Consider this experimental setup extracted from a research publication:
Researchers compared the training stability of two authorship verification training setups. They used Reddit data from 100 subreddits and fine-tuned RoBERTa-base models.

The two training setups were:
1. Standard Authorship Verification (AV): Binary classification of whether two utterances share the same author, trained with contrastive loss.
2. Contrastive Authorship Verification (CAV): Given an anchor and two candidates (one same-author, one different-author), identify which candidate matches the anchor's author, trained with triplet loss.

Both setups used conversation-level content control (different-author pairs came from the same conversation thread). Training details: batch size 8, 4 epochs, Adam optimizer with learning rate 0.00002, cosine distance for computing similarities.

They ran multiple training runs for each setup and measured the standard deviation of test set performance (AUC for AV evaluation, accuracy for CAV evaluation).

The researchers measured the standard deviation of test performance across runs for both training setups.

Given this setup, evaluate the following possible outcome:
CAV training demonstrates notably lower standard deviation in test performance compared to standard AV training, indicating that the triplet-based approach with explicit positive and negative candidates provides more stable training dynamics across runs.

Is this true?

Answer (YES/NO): YES